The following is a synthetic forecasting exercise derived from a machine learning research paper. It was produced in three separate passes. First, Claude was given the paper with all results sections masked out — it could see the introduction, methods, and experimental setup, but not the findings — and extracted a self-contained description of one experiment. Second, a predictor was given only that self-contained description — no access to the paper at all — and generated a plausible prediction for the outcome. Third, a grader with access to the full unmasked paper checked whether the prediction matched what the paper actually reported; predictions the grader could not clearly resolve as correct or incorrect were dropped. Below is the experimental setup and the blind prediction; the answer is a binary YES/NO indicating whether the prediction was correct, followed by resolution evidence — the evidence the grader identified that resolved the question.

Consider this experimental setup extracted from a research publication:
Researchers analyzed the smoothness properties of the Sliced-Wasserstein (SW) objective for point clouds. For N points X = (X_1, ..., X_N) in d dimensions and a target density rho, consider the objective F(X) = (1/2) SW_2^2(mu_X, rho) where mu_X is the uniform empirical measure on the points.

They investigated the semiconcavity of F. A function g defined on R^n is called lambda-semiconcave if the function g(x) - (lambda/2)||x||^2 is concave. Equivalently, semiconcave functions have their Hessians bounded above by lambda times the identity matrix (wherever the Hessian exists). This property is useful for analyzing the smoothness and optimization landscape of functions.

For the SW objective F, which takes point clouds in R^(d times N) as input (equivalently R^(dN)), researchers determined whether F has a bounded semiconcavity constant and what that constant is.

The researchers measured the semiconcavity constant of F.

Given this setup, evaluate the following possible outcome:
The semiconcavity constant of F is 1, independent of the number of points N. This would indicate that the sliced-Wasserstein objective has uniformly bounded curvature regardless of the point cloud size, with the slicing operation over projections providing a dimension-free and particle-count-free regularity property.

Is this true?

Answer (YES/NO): NO